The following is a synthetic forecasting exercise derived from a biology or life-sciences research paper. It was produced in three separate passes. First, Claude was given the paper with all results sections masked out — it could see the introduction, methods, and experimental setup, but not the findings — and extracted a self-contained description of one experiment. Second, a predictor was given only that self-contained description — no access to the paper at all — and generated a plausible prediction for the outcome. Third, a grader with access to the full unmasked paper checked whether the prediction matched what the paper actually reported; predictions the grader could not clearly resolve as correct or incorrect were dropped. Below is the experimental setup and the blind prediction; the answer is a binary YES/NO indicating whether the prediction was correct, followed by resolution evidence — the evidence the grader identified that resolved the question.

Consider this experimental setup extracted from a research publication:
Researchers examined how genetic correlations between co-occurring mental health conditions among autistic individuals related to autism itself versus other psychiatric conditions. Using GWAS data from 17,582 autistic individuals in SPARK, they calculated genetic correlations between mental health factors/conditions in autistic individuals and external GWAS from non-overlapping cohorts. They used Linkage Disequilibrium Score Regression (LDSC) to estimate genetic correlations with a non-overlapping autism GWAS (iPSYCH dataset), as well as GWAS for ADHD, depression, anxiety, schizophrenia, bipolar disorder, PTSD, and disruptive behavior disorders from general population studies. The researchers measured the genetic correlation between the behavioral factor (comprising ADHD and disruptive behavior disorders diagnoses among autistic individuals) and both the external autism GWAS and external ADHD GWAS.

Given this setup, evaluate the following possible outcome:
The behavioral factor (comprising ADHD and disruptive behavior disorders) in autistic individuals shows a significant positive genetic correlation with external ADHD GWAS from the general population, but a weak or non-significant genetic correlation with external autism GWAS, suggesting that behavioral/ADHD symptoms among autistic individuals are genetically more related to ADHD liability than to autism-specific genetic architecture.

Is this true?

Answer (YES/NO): YES